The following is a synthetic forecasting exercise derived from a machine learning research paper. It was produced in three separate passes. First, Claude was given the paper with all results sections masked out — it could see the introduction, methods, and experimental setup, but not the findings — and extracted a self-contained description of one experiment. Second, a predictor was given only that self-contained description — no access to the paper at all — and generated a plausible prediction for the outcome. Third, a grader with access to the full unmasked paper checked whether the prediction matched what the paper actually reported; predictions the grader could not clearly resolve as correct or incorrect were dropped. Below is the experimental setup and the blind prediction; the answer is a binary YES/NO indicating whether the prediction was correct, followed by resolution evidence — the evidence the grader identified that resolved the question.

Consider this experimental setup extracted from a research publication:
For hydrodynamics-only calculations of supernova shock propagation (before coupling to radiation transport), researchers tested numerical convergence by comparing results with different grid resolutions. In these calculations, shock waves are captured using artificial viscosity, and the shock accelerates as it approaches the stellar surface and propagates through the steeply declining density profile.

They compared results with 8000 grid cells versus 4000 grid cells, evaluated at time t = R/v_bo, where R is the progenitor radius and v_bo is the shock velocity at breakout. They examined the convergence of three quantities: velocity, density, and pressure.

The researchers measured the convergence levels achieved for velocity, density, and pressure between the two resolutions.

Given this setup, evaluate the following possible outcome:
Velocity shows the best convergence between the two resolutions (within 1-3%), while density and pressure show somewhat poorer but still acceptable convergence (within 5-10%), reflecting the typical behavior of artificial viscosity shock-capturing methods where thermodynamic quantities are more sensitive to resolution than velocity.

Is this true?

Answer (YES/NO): NO